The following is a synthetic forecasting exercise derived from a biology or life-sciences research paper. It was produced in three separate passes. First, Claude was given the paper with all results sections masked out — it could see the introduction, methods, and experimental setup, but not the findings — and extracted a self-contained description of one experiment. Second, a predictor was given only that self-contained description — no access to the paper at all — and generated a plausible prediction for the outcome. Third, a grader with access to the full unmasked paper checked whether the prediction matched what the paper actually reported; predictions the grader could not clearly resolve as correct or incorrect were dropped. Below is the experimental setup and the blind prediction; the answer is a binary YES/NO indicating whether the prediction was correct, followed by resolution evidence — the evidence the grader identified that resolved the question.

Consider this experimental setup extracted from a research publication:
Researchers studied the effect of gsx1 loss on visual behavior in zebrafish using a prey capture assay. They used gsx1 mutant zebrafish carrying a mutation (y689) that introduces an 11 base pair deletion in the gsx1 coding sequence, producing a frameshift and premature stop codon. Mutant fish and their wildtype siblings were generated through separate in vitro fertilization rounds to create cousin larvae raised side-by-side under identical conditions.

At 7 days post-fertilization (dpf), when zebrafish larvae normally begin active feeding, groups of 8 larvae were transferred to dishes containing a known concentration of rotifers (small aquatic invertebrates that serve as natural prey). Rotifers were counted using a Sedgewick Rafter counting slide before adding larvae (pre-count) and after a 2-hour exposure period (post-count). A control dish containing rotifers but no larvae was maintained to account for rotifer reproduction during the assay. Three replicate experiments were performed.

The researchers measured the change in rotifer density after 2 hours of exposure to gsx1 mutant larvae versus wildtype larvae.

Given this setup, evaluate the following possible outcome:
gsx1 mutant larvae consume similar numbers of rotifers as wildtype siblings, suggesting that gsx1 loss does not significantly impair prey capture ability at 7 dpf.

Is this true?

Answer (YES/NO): NO